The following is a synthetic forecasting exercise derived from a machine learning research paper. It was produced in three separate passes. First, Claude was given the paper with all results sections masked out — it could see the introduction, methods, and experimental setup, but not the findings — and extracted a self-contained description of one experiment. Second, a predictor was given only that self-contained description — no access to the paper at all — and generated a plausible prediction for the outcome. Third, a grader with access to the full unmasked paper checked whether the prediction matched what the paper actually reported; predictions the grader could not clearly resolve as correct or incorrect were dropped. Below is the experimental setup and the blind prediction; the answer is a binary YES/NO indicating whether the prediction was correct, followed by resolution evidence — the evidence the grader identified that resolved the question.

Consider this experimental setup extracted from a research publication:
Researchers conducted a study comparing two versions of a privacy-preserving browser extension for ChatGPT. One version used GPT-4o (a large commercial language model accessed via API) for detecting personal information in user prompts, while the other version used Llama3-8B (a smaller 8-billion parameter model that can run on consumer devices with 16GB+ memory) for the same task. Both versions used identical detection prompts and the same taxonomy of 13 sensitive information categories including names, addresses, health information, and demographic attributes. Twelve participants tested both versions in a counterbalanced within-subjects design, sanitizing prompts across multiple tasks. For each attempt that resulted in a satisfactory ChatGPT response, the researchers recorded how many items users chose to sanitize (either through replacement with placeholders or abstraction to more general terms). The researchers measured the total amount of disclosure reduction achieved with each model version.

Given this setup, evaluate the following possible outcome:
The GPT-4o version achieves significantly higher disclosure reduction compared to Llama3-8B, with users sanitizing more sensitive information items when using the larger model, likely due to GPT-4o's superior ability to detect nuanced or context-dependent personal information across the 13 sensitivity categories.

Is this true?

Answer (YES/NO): YES